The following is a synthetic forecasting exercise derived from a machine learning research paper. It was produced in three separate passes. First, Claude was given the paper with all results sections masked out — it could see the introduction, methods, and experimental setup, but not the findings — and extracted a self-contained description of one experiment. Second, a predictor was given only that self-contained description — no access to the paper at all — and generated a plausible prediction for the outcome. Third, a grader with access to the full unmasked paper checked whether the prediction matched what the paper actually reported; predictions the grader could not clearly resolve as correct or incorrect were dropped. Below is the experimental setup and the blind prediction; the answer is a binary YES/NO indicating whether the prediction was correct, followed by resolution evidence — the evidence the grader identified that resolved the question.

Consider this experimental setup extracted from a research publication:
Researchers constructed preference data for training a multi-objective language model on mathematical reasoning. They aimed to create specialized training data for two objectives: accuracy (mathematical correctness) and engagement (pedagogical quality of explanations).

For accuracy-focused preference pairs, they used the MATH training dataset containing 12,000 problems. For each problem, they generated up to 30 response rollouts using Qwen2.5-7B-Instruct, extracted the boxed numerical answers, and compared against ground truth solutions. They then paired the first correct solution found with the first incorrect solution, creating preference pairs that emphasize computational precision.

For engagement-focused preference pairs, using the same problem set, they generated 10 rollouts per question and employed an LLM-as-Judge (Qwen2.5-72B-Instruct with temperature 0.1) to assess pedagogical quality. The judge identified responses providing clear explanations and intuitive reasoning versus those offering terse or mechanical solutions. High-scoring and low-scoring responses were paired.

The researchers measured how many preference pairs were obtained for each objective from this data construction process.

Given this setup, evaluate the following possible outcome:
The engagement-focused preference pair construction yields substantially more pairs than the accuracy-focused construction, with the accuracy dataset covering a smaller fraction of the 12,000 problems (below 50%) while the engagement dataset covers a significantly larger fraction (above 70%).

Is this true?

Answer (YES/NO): NO